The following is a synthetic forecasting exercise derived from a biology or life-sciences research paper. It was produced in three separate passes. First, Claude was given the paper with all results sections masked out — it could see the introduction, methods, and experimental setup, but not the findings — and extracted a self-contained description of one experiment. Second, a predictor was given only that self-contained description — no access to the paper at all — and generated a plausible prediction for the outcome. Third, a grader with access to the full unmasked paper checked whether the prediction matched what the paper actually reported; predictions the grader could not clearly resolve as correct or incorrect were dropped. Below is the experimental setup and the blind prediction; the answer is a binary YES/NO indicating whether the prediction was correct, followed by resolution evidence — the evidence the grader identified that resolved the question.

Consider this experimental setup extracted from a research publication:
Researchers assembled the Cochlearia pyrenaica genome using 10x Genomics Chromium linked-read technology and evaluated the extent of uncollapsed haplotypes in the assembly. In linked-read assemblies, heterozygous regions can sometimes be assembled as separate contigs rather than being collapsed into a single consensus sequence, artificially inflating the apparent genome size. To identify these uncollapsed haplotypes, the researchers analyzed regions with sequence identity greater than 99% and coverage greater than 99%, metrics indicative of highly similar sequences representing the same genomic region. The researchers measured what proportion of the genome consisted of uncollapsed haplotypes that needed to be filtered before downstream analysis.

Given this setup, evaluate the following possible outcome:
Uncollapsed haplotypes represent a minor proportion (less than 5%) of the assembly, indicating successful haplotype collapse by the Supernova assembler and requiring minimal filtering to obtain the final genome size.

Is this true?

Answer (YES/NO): NO